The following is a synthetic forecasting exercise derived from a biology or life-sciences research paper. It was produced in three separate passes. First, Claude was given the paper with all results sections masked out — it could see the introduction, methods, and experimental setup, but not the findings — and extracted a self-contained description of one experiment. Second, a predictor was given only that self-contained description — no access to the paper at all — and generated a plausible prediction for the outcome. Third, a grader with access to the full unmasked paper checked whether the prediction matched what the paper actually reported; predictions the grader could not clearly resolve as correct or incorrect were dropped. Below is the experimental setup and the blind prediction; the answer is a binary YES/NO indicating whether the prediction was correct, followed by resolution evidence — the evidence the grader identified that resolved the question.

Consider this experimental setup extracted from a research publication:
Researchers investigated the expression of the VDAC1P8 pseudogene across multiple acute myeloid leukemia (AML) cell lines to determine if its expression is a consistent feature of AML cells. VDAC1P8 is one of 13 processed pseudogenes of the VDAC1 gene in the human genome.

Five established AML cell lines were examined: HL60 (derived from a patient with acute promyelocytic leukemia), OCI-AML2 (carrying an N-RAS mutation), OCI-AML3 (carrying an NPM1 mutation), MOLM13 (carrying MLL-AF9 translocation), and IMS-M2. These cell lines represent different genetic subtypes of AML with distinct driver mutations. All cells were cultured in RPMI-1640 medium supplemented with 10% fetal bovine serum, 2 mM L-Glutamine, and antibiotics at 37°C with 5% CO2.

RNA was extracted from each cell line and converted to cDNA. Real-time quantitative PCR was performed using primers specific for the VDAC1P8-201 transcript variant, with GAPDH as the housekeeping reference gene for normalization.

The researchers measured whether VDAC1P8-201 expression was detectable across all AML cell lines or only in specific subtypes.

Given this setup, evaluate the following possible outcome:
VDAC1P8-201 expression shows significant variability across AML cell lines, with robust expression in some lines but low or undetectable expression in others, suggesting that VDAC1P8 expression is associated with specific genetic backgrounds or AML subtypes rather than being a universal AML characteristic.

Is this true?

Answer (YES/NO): NO